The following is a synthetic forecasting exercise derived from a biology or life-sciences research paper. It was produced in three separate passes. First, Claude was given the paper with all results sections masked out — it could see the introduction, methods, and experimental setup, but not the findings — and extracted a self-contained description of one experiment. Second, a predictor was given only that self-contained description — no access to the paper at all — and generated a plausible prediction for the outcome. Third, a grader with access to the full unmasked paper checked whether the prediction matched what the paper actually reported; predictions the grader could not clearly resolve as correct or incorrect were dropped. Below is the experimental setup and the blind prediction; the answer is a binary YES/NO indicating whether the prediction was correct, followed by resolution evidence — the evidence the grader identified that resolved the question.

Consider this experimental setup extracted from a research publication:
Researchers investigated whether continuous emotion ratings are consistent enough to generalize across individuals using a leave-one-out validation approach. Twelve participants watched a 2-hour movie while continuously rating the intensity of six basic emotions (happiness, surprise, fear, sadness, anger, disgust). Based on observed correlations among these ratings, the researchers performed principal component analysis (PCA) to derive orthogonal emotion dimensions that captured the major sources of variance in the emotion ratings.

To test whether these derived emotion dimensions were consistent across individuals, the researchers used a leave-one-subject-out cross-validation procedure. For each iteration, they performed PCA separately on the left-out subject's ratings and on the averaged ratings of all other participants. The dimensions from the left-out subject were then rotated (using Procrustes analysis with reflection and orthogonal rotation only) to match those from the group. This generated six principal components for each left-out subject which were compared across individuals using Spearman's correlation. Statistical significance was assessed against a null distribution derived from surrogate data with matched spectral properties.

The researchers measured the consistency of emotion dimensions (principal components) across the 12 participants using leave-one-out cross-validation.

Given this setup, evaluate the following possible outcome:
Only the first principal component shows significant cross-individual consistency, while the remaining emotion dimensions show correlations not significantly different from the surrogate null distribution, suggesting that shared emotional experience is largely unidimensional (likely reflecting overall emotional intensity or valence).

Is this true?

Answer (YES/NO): NO